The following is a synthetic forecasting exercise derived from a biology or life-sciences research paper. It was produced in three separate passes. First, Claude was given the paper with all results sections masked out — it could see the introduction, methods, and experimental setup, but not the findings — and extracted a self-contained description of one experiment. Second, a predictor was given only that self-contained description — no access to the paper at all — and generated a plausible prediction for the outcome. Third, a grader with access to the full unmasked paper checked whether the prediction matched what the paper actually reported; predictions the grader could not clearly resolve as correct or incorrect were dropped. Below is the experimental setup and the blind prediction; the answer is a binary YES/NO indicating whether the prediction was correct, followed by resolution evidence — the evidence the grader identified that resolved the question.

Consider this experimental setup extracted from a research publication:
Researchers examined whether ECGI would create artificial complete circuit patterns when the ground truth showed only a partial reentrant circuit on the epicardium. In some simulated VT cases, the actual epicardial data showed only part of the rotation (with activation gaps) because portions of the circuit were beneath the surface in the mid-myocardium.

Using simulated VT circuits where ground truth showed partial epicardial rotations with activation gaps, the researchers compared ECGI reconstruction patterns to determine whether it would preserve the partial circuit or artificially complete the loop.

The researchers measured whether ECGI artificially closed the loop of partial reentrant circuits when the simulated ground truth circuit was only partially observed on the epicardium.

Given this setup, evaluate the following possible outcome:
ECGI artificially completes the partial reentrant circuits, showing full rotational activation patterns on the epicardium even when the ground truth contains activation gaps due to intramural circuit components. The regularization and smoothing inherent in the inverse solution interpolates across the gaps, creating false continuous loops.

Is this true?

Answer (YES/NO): NO